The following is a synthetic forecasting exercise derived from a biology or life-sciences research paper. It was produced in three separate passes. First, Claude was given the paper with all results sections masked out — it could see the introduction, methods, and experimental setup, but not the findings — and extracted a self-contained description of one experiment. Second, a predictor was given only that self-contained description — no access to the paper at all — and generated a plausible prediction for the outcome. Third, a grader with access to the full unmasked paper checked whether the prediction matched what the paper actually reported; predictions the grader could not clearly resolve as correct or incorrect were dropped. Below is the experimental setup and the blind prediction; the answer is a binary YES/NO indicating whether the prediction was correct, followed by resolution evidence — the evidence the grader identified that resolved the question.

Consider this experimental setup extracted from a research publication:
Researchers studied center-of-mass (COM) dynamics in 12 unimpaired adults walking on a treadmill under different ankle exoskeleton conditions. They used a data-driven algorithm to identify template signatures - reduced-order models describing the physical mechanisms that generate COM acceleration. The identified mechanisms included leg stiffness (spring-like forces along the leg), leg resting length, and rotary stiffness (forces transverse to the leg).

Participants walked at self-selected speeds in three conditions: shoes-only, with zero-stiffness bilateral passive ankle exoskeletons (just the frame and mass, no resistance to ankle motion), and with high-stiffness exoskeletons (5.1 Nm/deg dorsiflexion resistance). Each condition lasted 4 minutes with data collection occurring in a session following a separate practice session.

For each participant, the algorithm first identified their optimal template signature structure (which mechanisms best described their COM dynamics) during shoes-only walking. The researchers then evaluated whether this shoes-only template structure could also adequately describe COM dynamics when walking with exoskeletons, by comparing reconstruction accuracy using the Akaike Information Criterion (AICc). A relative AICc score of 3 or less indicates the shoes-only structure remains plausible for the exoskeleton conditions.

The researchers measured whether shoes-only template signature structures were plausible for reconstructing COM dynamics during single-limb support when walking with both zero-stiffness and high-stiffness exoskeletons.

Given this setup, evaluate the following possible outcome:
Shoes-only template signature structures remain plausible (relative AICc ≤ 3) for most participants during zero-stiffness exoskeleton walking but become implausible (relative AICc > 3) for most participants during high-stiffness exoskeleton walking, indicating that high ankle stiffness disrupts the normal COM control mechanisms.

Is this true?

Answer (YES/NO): NO